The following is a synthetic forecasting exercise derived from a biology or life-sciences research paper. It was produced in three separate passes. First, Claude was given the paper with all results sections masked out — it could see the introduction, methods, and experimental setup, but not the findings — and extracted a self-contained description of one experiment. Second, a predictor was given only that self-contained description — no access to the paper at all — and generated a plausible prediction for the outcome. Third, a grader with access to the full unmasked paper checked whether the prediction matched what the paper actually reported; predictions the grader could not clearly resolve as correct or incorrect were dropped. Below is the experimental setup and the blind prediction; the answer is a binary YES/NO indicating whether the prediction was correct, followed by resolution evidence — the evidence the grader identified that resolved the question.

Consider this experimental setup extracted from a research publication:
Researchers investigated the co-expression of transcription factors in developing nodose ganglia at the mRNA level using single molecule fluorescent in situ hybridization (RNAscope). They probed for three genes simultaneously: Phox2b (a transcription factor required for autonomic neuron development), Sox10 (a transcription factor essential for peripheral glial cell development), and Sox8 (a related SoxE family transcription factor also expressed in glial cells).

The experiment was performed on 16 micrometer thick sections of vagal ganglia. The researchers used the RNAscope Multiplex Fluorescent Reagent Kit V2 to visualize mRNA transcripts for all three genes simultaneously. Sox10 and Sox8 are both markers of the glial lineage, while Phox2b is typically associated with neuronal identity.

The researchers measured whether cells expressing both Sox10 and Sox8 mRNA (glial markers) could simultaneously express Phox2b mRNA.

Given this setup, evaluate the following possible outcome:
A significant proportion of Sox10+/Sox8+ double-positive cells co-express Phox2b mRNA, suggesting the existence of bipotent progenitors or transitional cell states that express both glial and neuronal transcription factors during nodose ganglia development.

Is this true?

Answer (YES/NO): YES